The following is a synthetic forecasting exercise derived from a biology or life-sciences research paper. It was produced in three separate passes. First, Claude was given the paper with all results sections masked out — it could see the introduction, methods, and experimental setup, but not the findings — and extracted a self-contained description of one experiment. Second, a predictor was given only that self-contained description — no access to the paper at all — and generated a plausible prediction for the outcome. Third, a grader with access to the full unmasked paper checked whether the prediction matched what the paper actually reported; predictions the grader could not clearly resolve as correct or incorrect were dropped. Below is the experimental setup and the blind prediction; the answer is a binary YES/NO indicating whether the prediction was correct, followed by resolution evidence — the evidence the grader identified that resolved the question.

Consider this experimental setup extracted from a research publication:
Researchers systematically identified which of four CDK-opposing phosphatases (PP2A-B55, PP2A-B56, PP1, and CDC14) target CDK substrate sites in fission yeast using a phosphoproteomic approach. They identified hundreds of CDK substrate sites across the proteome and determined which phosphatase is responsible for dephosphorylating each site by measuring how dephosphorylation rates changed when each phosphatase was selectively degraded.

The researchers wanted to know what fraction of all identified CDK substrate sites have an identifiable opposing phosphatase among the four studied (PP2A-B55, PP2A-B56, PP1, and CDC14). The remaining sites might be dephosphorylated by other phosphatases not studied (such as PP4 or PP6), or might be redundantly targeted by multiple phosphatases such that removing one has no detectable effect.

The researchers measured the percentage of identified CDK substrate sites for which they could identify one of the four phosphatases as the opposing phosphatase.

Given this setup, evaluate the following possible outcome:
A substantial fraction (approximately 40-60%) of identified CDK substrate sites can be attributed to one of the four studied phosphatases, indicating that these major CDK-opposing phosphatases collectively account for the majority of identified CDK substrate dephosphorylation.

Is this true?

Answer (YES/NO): YES